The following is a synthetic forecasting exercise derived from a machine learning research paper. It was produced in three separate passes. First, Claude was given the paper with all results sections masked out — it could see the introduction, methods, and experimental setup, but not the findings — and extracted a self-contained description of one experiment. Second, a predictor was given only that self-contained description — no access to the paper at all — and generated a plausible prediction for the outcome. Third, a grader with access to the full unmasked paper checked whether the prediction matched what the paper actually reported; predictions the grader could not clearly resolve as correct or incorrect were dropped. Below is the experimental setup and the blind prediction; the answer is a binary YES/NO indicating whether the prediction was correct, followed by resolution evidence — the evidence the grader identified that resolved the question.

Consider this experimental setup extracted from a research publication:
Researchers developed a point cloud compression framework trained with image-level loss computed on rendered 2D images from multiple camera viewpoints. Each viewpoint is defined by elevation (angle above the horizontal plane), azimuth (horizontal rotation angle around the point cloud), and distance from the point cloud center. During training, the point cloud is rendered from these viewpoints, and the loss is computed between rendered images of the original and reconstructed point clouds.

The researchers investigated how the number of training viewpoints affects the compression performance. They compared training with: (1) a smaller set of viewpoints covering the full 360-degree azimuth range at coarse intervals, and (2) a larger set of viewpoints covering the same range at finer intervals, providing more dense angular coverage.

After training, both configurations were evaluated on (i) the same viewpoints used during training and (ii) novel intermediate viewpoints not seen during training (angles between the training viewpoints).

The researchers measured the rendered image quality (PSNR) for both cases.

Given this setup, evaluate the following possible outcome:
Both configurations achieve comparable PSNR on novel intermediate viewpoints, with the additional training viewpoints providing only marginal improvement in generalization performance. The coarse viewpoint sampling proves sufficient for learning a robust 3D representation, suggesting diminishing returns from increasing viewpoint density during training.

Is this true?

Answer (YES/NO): NO